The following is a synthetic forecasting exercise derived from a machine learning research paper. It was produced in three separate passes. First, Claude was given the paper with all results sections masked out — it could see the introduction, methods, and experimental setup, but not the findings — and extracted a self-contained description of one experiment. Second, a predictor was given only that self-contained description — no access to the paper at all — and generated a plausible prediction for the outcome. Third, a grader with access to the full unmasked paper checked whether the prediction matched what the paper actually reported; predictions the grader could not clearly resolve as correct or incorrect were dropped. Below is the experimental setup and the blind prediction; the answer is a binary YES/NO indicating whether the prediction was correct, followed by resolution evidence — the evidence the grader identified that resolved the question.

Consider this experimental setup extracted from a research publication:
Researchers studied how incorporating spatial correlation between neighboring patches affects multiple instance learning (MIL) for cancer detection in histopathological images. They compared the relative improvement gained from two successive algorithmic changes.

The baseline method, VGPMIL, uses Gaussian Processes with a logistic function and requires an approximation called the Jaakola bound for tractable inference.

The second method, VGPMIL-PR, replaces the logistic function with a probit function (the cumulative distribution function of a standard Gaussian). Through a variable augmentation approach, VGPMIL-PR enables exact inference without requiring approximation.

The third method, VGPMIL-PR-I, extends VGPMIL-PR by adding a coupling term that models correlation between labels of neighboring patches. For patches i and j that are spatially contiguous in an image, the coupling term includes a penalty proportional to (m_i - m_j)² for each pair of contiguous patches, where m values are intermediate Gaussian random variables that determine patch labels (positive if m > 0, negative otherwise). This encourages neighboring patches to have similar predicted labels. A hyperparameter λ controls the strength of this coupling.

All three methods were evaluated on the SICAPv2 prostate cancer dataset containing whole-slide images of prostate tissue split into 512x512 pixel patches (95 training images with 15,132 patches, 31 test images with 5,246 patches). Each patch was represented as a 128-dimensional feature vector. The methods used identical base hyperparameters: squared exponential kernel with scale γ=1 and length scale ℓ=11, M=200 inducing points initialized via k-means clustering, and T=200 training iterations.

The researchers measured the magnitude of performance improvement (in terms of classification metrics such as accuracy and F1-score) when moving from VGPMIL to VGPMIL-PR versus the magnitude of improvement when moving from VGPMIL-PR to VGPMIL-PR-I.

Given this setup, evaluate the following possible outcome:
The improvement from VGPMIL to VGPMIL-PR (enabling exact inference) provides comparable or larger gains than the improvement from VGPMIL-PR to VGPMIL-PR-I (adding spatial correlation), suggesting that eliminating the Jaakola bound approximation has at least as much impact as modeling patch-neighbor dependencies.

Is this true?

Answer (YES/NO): YES